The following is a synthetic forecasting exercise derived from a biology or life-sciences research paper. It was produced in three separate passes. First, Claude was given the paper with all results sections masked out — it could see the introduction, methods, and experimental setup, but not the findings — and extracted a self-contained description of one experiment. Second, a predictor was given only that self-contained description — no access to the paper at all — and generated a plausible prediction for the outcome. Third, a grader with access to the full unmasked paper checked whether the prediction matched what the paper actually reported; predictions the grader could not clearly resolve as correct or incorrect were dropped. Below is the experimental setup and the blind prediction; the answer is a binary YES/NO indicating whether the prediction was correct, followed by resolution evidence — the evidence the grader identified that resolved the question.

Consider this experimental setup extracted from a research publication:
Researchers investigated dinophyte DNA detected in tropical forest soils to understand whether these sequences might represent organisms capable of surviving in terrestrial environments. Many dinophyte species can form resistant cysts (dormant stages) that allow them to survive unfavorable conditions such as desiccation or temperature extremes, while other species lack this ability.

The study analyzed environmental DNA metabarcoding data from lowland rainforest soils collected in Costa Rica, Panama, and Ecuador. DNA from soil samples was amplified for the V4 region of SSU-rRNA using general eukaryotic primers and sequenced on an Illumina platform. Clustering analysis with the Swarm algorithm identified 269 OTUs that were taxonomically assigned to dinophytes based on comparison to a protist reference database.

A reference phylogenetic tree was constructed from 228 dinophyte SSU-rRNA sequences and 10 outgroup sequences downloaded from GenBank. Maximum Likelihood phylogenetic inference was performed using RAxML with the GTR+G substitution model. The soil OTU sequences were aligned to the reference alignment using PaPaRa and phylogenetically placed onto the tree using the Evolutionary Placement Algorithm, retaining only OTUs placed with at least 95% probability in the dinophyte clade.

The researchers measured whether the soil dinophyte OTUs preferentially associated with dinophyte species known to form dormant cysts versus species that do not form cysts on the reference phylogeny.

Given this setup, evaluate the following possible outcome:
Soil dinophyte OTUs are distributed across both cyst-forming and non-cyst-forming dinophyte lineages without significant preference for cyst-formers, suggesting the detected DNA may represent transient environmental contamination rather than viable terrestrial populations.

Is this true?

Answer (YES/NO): YES